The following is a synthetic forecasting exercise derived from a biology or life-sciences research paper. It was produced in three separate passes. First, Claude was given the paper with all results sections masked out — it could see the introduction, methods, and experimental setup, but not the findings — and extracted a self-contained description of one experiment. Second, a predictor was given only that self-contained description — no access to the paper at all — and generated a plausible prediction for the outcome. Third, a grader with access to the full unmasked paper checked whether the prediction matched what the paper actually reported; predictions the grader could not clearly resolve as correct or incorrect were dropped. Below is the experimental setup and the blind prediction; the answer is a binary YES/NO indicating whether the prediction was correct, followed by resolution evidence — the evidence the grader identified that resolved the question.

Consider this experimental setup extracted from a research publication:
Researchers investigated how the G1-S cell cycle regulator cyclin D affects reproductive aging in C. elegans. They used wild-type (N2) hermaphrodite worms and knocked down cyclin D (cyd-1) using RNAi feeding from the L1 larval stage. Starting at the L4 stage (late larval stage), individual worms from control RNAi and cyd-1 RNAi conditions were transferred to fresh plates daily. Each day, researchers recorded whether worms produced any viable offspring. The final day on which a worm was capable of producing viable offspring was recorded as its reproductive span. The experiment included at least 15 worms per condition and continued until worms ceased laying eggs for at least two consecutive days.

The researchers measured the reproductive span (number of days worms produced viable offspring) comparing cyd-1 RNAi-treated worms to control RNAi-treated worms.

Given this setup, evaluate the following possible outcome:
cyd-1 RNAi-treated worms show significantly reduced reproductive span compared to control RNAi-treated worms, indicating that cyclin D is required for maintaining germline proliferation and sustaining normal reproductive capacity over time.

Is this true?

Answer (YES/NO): NO